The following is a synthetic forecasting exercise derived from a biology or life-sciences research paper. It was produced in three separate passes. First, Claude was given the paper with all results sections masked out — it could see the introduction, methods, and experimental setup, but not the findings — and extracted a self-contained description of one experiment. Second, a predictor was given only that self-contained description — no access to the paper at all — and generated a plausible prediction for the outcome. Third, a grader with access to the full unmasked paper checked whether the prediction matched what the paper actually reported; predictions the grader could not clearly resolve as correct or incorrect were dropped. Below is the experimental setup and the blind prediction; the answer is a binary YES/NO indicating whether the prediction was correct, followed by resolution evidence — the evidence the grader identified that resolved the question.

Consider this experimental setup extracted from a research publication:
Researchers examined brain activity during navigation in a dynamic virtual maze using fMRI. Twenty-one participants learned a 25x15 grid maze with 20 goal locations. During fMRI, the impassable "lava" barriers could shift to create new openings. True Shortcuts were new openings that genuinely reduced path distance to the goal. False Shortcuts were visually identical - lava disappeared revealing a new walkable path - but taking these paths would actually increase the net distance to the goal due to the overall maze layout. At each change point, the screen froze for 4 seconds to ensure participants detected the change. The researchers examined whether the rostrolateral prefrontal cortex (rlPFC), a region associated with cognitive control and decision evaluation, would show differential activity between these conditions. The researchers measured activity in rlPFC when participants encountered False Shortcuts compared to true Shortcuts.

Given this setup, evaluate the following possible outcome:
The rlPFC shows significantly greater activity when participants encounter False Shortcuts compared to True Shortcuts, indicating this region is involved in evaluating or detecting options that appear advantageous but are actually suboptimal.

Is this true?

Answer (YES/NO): YES